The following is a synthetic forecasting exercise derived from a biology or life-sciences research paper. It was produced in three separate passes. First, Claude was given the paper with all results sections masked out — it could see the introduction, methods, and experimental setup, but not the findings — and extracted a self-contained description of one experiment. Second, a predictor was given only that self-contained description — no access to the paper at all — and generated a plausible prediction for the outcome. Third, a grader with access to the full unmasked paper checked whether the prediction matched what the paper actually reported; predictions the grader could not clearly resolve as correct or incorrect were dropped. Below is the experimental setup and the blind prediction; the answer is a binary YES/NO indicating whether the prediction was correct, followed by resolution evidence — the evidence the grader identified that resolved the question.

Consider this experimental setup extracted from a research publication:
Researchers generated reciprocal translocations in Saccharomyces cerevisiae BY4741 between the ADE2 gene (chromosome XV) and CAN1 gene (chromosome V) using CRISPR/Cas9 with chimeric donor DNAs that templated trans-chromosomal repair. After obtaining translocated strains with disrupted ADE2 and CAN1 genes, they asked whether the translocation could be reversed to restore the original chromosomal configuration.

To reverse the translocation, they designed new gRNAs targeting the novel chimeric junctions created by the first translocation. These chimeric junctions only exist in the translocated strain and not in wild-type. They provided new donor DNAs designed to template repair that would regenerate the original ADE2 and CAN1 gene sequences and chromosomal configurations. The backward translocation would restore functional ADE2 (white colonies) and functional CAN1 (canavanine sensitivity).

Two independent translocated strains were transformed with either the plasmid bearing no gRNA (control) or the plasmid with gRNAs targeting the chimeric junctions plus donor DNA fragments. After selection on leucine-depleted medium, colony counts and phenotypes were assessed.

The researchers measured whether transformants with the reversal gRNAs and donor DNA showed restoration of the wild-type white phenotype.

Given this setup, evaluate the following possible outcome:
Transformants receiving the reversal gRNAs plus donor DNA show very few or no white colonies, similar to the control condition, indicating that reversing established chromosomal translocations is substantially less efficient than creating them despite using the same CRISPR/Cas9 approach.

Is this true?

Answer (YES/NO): NO